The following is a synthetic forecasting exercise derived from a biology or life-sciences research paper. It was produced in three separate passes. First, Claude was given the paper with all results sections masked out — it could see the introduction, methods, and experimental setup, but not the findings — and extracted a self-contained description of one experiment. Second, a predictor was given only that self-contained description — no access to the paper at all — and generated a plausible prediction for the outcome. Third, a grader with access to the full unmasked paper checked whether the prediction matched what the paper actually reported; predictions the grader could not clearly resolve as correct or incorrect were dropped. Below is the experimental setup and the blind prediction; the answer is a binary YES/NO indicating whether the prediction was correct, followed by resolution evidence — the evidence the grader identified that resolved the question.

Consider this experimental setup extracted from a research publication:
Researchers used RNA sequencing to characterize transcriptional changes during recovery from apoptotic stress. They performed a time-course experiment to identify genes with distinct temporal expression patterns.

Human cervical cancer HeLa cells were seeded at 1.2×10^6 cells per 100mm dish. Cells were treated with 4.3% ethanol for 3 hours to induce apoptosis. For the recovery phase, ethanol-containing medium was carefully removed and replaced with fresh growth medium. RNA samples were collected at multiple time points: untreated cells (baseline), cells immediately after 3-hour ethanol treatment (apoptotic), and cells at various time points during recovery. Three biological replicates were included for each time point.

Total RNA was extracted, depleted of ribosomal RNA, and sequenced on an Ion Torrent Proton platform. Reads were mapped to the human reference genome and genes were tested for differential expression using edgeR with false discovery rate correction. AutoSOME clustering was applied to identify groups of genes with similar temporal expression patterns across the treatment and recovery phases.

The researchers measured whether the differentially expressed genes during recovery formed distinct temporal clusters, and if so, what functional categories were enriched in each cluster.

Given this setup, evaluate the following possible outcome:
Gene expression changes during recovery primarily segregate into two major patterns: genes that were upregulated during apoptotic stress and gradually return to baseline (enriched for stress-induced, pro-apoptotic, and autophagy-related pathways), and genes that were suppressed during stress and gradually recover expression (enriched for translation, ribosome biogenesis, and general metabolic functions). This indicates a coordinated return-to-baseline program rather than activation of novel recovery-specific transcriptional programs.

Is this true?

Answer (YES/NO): NO